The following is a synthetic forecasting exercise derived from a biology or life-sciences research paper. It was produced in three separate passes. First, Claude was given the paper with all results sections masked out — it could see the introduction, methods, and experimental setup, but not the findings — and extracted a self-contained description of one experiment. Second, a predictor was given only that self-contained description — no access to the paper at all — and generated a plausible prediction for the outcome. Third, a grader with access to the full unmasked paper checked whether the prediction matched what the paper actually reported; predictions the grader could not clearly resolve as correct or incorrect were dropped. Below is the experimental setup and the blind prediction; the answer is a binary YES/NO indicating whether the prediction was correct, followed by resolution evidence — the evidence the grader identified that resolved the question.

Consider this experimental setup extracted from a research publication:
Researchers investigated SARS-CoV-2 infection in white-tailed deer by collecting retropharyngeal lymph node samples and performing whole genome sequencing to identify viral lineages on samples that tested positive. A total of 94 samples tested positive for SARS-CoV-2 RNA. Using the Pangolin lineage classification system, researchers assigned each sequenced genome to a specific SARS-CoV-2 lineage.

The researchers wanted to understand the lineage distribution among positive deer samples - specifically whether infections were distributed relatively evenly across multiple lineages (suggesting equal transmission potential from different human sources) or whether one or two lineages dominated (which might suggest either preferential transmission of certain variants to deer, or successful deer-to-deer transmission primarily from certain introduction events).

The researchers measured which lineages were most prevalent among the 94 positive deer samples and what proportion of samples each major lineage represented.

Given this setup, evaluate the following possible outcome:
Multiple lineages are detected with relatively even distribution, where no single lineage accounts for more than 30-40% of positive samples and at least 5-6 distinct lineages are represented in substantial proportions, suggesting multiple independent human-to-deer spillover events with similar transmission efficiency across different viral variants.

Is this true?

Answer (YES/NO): NO